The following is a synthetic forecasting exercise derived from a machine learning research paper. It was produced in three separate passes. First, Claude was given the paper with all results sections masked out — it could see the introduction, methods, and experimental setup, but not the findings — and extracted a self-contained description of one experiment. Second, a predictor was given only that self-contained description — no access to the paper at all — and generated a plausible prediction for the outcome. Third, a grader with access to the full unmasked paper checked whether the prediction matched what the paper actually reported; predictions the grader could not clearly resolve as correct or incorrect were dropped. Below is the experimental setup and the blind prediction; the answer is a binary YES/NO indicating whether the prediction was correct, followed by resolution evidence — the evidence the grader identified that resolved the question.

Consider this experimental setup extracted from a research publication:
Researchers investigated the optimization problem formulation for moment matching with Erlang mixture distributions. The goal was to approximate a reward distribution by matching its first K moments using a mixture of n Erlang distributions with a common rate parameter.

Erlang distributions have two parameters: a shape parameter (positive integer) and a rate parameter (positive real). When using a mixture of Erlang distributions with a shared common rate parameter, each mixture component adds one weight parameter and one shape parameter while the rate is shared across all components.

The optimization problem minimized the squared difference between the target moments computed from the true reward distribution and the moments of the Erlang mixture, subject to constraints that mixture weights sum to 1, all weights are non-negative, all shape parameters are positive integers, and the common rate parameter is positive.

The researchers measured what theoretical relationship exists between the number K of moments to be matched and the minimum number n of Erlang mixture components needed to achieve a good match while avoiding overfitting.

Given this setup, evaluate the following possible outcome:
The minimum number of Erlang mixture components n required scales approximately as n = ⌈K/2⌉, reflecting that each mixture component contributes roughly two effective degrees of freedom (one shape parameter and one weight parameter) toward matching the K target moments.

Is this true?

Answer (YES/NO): NO